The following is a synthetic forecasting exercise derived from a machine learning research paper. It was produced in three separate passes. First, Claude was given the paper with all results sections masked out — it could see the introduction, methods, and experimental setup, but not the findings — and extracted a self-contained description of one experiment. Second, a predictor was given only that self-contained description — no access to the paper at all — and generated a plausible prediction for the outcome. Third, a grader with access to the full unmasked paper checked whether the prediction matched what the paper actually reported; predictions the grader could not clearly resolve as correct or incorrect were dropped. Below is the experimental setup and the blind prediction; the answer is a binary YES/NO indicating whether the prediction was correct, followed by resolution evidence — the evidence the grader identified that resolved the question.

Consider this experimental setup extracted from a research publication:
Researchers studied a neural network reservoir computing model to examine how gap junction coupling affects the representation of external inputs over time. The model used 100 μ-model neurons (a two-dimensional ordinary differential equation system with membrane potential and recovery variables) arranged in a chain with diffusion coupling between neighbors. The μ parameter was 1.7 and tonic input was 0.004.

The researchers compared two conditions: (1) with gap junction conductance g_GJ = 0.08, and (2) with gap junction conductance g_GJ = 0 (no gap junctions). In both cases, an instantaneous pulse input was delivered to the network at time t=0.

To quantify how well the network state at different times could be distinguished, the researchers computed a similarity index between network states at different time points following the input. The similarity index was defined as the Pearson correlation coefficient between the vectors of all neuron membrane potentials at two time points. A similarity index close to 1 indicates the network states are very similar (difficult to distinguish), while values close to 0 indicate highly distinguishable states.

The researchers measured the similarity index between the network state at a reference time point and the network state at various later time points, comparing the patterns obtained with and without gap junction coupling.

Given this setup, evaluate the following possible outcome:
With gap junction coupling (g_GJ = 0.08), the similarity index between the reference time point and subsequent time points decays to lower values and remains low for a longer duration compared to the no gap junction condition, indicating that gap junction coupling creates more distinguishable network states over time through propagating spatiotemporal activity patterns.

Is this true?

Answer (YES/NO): YES